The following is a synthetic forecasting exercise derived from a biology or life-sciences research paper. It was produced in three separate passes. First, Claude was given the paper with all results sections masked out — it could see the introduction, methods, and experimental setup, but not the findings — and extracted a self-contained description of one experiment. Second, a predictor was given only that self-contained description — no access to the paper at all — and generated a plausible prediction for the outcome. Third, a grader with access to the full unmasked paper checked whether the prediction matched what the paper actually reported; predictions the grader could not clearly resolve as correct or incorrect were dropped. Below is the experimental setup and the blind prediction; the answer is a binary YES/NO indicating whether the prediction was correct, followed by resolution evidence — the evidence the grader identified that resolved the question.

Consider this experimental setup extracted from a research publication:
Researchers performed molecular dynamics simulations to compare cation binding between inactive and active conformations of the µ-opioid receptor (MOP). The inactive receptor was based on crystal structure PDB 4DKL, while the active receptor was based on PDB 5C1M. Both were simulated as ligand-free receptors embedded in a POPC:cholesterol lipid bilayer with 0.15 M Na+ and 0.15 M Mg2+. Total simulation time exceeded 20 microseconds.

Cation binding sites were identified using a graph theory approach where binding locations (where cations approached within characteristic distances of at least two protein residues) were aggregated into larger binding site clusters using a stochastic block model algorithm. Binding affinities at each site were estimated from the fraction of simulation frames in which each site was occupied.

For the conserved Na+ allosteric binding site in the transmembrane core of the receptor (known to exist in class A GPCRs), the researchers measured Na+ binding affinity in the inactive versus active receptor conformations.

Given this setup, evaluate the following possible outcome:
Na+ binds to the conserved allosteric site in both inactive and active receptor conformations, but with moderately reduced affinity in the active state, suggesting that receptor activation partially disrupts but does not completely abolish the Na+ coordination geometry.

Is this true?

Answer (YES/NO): NO